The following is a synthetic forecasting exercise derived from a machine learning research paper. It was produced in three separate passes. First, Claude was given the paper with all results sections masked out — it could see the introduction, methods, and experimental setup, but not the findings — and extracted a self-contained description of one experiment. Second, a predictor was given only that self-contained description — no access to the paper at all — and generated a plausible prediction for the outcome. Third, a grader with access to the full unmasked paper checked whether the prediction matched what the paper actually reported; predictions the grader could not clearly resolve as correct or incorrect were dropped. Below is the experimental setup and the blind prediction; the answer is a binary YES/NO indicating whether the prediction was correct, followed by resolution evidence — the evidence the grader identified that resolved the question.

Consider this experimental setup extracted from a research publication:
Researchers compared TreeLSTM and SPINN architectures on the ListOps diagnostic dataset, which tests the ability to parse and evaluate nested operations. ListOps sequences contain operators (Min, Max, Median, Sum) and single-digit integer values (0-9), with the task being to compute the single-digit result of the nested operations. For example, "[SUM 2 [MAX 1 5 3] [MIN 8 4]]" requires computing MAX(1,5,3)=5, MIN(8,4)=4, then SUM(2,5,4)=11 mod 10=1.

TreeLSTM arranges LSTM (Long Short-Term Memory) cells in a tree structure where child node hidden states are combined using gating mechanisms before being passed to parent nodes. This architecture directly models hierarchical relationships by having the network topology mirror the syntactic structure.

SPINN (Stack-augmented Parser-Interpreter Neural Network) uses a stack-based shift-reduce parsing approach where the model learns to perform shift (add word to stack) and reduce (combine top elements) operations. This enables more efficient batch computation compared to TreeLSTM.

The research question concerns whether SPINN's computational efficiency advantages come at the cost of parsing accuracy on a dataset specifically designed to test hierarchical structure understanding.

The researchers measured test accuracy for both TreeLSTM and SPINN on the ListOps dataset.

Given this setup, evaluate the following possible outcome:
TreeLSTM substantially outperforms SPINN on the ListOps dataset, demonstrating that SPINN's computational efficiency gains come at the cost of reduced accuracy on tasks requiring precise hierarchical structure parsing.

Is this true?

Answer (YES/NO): YES